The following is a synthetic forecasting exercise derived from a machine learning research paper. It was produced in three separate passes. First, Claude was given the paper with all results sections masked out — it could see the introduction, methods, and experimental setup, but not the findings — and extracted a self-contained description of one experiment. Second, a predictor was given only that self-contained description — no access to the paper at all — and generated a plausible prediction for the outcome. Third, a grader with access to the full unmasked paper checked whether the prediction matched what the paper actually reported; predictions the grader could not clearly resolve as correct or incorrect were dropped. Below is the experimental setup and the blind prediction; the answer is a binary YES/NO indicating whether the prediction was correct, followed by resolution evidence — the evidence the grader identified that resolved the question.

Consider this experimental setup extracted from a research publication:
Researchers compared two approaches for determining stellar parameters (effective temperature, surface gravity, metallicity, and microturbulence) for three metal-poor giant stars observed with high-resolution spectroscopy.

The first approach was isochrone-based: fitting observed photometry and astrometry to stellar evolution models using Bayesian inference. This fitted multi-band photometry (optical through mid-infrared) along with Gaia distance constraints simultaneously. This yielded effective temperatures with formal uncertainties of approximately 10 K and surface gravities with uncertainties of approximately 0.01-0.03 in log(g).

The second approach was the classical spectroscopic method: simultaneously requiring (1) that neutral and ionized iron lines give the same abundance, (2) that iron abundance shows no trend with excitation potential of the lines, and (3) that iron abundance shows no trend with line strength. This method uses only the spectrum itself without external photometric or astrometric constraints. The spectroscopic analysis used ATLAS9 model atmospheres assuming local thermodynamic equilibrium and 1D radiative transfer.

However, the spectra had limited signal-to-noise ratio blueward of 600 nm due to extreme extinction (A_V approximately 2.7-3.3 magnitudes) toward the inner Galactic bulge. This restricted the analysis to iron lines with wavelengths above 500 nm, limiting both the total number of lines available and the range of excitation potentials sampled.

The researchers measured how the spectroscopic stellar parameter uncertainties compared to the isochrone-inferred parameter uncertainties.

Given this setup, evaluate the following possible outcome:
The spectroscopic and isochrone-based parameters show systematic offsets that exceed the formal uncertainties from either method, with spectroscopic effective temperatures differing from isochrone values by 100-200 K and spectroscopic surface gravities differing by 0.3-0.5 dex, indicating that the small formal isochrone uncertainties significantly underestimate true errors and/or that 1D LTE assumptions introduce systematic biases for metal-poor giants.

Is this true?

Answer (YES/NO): NO